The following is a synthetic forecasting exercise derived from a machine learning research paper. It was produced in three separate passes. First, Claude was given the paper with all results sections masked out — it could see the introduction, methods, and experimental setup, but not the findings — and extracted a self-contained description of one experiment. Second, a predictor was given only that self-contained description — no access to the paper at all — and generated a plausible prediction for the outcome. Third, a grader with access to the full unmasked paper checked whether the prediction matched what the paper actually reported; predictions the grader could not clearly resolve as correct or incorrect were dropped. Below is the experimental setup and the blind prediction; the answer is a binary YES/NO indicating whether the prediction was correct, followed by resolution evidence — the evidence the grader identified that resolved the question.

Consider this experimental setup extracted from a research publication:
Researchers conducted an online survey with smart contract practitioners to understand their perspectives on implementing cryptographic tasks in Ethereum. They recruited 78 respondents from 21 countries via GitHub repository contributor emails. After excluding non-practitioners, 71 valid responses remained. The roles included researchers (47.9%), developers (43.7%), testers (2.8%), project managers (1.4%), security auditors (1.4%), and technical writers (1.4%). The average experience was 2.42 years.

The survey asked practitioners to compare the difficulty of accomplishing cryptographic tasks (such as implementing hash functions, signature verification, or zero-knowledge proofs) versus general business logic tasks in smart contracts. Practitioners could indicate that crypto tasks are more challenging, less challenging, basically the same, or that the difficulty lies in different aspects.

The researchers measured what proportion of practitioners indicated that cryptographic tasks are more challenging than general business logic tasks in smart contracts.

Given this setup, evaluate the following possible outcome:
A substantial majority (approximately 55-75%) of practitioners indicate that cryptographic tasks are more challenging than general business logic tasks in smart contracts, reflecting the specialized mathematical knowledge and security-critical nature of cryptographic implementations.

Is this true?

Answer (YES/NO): YES